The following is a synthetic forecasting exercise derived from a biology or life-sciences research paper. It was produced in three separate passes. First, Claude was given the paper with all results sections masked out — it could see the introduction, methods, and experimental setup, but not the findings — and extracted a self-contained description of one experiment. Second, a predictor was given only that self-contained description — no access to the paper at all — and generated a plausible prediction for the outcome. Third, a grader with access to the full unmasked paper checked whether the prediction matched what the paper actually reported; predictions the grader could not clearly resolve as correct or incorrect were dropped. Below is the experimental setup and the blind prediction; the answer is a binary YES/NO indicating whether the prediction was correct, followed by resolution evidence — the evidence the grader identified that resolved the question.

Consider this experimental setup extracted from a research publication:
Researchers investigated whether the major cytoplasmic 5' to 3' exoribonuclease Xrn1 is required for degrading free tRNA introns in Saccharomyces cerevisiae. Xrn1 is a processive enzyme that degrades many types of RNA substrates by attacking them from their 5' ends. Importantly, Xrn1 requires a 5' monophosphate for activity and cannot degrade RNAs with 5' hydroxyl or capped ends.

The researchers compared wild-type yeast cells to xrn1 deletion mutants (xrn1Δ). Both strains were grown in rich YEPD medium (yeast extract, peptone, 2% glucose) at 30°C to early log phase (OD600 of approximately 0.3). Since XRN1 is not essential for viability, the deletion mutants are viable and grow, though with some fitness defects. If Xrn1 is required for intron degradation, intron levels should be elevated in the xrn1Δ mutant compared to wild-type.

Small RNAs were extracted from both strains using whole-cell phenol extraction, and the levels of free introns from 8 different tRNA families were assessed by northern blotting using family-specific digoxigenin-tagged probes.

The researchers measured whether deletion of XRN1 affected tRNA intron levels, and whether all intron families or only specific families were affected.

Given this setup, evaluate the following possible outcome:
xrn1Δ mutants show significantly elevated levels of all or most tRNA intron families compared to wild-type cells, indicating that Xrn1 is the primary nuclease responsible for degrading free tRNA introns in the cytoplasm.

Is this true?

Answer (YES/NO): NO